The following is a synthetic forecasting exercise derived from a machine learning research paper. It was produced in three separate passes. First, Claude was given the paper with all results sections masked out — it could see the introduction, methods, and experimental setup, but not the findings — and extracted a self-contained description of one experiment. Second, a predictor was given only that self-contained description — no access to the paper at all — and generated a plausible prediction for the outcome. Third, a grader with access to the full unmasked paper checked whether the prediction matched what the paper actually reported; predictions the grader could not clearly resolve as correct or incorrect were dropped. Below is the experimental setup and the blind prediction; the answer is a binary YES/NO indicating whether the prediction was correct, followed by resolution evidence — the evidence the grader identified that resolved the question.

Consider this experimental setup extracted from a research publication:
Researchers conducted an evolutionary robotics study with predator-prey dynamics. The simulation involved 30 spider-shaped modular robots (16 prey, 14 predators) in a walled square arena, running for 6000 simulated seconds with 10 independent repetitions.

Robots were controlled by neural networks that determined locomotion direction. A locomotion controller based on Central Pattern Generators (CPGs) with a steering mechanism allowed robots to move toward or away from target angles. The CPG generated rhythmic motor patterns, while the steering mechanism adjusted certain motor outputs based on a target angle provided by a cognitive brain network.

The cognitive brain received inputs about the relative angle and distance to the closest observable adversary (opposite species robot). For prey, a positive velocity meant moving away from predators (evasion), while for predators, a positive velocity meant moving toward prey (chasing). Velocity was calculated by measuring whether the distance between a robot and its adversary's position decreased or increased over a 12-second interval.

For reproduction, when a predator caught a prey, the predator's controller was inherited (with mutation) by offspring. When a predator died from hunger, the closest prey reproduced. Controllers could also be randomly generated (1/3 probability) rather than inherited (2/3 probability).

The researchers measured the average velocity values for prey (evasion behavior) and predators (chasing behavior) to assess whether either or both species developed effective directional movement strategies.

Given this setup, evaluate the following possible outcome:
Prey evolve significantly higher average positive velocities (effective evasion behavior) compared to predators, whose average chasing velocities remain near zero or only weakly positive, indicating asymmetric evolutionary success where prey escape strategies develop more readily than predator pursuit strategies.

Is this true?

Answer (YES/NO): NO